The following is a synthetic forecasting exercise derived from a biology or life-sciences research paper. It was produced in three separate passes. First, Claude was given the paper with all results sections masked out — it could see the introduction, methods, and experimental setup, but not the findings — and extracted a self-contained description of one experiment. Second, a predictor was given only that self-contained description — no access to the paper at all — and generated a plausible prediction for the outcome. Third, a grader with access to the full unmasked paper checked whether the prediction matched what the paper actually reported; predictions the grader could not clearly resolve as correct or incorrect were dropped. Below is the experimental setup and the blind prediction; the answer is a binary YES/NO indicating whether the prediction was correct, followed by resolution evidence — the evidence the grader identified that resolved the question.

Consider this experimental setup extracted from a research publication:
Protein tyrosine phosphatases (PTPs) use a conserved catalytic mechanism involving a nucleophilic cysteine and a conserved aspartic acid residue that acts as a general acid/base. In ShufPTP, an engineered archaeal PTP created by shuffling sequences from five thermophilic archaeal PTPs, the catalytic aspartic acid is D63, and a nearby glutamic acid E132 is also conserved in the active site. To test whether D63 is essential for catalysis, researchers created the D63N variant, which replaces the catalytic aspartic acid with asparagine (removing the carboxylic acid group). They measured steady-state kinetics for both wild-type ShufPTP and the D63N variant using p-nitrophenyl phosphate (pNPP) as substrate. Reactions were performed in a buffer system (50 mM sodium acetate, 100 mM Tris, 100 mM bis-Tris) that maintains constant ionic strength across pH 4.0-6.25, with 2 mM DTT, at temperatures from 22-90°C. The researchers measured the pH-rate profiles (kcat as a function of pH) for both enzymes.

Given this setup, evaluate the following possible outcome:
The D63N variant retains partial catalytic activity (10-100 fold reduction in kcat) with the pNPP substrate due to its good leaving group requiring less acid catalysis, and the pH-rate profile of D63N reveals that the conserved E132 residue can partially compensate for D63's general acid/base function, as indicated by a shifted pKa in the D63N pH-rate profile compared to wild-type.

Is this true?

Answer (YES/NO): NO